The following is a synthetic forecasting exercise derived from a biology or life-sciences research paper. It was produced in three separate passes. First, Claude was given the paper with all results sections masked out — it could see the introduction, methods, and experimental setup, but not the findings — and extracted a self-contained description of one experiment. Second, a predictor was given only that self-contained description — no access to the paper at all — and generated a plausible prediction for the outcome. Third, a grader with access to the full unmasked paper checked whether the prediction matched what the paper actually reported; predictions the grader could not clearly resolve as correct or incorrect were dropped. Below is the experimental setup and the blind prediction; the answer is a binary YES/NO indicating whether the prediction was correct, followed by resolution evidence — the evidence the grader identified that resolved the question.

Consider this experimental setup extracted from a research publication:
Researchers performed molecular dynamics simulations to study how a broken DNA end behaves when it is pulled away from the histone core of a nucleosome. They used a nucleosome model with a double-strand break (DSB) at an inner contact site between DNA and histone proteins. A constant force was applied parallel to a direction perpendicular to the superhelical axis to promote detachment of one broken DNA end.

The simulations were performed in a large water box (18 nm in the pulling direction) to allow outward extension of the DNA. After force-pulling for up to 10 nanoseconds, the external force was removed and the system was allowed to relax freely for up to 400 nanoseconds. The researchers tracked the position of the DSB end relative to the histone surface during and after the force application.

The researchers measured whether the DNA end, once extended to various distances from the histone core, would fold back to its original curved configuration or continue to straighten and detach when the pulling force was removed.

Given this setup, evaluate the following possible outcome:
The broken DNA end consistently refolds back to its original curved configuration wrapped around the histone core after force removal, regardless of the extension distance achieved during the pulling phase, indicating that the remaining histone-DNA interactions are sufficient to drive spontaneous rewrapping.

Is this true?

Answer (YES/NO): NO